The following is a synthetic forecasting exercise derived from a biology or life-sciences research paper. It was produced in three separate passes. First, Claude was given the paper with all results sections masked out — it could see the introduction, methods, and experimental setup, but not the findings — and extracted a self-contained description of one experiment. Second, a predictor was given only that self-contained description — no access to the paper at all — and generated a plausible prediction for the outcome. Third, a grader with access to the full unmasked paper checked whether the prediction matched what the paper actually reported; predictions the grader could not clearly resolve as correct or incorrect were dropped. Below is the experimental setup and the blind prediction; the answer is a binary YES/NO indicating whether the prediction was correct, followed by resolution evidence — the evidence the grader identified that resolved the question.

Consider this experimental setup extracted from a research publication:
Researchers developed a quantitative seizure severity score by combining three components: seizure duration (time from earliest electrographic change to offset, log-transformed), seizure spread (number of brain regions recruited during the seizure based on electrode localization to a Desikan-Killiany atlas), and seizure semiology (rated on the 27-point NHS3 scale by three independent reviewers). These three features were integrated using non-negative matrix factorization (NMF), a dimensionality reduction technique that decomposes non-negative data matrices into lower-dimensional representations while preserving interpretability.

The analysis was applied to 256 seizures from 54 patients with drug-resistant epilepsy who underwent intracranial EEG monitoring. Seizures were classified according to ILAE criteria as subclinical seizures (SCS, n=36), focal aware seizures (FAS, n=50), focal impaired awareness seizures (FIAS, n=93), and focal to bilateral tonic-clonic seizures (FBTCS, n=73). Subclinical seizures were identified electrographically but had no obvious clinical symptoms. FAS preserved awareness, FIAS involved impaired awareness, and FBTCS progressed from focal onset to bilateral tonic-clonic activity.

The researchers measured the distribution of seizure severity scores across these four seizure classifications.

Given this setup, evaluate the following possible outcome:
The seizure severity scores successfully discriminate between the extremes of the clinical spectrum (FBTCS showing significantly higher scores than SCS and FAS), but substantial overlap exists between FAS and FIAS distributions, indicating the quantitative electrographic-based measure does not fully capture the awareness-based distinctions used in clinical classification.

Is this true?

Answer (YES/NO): NO